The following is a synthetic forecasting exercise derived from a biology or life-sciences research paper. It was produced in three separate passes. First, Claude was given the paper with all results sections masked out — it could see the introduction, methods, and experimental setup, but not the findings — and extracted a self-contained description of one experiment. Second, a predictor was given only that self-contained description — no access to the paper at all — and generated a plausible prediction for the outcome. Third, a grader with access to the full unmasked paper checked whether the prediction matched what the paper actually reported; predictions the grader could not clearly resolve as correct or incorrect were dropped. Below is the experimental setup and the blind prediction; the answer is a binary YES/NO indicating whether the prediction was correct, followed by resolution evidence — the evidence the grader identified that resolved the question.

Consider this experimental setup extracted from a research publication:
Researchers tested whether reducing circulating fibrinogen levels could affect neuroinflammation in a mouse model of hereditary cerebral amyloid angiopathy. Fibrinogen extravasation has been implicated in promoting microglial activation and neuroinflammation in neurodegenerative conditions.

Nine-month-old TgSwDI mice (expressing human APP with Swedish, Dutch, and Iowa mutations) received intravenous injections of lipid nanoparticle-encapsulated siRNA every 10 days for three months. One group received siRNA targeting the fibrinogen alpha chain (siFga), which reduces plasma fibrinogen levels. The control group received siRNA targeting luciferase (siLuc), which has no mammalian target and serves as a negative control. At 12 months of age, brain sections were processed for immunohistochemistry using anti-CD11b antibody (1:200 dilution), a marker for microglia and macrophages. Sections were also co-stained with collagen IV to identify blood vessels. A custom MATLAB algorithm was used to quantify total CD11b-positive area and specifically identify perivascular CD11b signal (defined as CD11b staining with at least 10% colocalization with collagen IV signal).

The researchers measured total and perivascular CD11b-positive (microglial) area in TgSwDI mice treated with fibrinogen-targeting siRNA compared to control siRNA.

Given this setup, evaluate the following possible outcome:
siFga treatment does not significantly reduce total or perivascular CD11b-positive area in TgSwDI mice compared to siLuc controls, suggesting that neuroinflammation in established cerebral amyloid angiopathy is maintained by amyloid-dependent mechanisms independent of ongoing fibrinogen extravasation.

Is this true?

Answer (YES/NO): NO